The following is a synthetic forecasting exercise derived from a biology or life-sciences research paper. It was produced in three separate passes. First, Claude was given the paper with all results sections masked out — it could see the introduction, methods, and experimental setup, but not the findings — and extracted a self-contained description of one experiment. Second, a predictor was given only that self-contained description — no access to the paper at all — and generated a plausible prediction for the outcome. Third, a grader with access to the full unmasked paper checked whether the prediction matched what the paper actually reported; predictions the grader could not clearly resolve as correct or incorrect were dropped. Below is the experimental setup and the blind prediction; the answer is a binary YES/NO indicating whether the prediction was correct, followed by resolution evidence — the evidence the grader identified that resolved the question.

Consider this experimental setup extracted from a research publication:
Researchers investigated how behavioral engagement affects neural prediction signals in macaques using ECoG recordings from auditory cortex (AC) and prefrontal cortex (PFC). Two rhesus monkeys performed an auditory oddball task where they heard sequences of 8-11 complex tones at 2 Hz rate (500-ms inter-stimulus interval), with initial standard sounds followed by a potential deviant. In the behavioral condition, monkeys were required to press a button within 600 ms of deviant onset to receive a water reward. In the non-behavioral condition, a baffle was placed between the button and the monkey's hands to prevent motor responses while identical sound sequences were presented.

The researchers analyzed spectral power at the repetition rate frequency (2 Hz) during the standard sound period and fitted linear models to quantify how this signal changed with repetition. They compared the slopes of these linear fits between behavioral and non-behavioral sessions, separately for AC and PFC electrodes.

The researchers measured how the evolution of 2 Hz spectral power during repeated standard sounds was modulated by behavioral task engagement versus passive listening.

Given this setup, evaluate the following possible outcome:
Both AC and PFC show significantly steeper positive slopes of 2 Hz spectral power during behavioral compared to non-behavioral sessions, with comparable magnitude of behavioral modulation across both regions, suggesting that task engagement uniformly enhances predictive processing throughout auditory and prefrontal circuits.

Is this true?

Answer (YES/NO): NO